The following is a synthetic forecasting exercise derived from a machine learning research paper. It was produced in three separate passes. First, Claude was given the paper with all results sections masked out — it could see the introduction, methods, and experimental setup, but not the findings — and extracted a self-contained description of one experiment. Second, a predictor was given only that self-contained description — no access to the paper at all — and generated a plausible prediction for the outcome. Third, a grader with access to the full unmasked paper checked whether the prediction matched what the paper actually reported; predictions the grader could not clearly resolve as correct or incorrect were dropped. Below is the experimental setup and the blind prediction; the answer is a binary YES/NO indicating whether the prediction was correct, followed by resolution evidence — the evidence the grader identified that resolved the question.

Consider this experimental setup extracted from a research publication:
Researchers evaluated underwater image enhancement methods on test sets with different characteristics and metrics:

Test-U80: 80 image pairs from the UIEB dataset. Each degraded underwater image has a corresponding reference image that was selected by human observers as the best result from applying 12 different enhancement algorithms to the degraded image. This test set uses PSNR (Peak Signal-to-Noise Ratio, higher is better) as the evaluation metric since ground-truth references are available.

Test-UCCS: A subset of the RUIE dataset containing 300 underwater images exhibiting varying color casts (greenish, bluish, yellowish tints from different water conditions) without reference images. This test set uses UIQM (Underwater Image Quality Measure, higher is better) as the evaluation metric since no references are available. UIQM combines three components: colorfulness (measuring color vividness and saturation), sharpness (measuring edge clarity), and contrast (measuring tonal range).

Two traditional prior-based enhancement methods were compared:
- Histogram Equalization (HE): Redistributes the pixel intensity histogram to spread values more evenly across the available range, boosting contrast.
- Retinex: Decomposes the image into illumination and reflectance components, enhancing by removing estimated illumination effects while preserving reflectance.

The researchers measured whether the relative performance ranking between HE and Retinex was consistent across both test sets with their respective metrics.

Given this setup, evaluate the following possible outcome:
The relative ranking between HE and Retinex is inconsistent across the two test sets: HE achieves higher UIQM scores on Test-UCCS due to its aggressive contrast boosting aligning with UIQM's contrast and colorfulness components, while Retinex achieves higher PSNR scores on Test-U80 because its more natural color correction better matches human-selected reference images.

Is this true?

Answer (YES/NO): NO